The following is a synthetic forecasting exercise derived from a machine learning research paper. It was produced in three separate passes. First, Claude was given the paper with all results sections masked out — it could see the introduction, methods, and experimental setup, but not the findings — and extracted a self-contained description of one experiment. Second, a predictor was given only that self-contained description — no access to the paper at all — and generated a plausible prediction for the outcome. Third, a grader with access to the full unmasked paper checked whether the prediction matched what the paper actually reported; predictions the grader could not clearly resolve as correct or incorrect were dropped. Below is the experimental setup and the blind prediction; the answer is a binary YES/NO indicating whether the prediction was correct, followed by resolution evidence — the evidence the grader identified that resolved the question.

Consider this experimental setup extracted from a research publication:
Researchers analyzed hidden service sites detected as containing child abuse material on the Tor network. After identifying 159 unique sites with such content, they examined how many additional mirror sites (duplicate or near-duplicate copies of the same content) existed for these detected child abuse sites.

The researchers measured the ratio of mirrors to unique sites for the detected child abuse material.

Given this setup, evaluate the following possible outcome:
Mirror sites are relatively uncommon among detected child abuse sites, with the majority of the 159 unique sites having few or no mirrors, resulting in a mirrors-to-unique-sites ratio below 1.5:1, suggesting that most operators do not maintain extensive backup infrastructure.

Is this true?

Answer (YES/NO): NO